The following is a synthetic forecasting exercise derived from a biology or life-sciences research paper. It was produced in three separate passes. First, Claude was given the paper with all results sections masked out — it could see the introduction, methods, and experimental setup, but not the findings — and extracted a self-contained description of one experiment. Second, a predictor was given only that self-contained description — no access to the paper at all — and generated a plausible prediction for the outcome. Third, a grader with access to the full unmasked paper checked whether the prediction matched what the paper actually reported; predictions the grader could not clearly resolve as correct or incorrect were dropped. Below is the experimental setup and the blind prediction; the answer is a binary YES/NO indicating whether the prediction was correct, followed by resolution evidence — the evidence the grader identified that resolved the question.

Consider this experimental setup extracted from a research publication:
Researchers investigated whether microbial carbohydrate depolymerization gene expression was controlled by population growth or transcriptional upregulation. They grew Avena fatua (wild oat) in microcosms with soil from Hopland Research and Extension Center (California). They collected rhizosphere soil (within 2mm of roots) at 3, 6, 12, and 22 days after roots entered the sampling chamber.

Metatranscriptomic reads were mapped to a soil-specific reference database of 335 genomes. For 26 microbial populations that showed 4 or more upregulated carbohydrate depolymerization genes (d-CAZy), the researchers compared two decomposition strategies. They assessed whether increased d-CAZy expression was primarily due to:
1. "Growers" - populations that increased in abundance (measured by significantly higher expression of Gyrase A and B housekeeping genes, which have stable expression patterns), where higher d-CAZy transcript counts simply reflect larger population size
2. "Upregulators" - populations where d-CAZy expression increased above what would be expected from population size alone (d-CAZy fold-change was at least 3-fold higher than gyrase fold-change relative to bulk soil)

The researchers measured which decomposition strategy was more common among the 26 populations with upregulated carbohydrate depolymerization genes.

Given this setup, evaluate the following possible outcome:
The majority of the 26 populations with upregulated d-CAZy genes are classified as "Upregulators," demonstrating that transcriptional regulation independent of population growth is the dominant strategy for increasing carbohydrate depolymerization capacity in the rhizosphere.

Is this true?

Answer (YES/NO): NO